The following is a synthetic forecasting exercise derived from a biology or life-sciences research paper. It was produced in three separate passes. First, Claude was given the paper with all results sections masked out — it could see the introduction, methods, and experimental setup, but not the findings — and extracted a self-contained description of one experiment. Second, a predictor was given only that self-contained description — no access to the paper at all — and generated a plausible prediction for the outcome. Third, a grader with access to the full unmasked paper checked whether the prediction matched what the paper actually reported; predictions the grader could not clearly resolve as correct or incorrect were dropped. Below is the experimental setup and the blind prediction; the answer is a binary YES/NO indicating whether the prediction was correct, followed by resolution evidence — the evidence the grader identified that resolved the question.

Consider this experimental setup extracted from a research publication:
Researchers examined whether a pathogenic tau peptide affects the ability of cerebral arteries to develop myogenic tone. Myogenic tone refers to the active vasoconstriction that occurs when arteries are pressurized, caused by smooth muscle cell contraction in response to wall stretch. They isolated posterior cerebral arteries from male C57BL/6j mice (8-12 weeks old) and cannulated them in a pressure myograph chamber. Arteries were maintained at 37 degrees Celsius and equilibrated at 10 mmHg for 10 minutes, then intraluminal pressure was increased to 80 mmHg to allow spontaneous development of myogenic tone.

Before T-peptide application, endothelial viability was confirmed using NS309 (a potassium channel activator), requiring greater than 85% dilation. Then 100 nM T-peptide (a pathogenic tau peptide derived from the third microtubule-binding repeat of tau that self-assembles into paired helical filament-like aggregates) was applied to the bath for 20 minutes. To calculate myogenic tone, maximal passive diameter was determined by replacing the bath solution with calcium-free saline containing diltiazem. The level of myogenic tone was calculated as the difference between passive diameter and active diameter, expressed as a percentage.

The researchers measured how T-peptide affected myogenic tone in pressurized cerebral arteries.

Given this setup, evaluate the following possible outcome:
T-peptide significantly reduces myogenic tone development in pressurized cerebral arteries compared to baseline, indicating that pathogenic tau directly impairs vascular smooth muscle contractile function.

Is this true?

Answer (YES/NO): NO